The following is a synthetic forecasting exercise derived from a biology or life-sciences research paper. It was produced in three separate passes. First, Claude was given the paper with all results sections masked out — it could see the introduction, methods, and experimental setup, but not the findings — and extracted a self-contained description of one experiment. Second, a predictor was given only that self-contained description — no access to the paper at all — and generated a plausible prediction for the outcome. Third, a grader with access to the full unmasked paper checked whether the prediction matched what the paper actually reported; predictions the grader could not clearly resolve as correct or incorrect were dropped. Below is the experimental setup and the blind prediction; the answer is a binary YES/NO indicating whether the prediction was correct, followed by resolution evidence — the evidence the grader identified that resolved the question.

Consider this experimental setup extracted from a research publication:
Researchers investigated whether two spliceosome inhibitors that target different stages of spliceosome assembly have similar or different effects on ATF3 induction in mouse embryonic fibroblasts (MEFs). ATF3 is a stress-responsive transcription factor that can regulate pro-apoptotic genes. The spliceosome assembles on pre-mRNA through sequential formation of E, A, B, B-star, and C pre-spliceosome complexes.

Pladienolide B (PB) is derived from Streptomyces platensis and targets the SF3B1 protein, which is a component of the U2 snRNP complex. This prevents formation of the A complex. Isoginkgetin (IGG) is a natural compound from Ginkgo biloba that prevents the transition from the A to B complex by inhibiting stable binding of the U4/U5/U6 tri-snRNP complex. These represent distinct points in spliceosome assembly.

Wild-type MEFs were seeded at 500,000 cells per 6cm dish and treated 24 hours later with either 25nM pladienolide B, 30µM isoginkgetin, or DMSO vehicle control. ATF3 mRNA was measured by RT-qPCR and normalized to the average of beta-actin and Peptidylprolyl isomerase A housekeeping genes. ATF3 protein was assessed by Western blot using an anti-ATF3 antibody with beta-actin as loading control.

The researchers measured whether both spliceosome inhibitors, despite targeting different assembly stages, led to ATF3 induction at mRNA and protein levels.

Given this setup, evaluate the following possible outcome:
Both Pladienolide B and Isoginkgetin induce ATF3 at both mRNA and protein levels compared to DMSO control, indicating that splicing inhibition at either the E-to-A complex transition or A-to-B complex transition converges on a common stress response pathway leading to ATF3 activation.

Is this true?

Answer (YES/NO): NO